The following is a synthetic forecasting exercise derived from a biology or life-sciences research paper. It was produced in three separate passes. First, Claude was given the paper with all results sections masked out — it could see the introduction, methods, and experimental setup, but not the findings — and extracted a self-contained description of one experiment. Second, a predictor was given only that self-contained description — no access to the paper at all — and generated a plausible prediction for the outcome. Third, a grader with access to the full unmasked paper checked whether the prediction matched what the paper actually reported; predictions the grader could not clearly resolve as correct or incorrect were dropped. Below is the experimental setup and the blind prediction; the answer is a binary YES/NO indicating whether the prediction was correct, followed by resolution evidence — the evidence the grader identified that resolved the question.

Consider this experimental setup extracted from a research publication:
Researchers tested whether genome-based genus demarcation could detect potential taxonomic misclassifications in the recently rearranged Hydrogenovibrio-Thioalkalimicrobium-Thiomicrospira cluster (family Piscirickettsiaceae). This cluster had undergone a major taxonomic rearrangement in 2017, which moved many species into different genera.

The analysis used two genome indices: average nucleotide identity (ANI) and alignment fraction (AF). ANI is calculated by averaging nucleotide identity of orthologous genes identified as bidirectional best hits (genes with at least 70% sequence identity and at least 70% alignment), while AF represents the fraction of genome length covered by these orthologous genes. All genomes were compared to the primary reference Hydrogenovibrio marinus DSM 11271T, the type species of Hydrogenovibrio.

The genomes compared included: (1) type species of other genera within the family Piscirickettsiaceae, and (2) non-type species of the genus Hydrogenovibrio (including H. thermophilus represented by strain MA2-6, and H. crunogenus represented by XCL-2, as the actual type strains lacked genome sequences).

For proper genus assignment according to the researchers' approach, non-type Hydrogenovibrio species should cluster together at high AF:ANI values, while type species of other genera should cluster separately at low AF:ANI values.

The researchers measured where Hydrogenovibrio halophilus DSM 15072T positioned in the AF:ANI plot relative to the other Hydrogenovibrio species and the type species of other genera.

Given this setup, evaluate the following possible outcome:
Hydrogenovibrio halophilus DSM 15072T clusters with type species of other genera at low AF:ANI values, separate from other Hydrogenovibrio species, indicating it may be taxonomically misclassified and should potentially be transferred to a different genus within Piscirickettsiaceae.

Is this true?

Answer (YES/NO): YES